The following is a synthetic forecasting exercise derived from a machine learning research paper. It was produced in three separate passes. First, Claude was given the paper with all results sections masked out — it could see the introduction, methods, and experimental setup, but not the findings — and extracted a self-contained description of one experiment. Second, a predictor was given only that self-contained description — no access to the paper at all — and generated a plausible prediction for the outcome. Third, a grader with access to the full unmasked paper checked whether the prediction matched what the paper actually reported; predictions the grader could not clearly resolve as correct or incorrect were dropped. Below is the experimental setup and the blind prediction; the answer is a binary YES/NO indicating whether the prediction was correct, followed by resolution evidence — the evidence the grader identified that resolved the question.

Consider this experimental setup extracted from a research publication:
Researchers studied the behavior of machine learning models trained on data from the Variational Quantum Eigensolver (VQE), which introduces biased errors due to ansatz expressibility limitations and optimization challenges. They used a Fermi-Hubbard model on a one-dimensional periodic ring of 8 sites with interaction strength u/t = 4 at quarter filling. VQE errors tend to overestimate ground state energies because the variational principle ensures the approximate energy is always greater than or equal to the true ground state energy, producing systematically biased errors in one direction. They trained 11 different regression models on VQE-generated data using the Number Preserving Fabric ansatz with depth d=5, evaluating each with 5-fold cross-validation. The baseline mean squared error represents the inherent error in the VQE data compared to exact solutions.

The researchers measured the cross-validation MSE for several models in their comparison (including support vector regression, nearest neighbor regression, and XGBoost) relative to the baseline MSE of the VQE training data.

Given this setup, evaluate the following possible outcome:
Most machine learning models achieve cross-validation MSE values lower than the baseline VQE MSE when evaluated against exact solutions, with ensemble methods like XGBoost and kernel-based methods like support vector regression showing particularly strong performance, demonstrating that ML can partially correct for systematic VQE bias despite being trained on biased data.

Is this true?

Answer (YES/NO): NO